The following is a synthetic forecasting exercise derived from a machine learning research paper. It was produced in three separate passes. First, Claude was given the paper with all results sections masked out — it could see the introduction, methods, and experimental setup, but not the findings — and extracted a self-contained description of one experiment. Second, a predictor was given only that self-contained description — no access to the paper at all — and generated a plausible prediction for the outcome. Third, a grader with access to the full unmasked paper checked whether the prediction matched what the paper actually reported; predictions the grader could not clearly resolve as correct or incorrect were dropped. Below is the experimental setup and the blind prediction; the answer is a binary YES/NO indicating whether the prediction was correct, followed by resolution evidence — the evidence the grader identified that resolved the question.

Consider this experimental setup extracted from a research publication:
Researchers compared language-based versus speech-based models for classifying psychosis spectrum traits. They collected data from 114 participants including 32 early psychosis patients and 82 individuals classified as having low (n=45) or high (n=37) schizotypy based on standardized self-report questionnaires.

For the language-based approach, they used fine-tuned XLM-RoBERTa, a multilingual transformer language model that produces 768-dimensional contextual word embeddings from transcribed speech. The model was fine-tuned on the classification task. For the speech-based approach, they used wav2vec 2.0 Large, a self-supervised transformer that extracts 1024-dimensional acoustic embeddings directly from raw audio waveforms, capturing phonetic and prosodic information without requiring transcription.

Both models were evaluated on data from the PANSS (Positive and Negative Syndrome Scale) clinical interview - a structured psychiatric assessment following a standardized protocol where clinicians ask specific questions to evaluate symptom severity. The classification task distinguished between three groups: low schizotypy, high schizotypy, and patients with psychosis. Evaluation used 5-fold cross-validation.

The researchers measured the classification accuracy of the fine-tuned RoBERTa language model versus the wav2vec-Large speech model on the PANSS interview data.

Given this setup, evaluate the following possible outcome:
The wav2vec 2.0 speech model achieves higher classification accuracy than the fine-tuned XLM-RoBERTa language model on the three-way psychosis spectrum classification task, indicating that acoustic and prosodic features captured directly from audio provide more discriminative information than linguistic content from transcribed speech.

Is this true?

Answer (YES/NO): NO